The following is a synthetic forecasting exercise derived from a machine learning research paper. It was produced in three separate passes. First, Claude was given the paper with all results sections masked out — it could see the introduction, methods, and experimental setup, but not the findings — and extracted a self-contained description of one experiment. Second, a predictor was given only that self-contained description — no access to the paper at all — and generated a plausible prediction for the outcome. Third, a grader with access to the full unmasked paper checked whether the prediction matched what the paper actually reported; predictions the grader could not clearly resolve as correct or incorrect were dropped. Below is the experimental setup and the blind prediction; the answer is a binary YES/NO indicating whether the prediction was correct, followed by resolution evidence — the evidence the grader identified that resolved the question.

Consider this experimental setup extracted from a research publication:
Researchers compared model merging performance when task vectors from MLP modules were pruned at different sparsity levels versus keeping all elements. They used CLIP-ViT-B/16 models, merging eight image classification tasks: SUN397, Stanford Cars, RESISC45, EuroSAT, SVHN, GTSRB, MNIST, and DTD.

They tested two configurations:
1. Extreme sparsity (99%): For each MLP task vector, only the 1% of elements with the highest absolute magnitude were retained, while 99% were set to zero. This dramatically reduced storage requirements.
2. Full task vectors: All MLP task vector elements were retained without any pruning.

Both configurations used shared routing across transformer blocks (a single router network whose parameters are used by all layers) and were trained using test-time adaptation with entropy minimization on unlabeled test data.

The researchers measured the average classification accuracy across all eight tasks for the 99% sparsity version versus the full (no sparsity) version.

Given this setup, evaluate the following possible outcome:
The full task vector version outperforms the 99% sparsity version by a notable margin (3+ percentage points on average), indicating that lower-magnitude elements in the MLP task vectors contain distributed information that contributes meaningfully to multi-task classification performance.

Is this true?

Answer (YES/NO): NO